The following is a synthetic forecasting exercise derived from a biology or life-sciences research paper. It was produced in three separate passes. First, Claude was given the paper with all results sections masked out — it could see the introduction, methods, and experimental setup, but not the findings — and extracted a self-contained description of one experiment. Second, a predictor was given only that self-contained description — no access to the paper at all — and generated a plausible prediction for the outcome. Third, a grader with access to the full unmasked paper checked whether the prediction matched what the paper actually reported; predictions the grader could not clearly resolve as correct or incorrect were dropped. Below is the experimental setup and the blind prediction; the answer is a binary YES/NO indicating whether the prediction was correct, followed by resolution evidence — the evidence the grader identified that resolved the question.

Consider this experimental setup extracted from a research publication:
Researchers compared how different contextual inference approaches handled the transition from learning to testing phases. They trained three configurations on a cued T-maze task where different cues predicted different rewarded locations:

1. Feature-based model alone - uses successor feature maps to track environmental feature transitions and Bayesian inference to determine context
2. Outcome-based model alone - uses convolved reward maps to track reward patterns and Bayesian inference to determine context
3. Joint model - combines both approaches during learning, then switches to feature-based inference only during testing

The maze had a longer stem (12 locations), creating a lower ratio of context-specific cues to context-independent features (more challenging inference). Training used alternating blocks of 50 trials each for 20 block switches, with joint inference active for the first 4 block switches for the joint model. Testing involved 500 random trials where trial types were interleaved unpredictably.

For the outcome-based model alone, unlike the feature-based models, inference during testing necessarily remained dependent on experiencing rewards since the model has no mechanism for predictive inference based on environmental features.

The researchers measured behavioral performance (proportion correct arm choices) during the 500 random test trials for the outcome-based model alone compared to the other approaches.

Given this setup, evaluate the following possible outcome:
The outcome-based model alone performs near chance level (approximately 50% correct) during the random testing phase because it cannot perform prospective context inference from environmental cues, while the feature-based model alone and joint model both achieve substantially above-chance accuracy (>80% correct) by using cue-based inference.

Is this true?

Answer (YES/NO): NO